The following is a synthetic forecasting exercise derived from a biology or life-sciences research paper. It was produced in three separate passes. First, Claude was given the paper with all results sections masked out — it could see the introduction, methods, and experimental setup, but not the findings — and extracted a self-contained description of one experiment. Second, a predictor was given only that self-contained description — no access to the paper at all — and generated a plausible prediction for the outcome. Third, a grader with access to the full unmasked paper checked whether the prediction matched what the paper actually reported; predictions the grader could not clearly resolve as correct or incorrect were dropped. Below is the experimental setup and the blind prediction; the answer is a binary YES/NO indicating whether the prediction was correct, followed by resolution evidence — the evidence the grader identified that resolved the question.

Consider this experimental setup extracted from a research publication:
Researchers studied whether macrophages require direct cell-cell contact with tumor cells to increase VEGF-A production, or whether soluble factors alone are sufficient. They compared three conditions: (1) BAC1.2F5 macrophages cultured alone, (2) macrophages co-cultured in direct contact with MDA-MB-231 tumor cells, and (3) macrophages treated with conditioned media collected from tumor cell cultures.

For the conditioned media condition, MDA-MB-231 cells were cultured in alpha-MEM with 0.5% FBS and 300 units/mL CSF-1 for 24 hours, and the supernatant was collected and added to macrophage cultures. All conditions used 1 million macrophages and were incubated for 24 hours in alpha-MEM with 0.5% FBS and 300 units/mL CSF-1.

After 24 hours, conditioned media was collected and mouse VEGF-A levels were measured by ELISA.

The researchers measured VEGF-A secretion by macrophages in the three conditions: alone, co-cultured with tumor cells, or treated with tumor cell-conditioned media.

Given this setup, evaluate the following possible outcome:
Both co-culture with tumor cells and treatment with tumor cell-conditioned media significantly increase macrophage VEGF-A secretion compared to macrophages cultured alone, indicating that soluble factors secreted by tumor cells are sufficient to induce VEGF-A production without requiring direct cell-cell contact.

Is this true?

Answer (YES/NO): YES